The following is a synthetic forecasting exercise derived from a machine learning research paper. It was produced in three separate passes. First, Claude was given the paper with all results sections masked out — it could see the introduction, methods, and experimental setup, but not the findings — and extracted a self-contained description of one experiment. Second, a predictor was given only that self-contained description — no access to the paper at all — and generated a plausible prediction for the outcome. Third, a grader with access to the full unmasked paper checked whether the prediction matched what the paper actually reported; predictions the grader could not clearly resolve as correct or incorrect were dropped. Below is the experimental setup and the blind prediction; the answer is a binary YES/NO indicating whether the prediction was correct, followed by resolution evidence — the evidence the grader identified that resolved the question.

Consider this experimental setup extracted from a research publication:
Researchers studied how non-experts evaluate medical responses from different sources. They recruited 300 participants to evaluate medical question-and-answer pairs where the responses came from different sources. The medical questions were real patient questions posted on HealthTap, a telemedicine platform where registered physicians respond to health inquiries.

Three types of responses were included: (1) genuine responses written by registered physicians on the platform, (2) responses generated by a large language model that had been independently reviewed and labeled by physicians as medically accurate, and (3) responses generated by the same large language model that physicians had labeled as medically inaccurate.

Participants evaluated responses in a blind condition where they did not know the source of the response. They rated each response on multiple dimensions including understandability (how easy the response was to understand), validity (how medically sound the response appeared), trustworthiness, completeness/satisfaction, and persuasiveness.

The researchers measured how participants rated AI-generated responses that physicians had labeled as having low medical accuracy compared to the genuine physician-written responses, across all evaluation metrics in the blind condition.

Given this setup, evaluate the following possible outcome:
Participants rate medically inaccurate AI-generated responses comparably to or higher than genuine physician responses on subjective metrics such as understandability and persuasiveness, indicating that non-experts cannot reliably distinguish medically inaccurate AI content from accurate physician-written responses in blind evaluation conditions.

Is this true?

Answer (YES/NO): YES